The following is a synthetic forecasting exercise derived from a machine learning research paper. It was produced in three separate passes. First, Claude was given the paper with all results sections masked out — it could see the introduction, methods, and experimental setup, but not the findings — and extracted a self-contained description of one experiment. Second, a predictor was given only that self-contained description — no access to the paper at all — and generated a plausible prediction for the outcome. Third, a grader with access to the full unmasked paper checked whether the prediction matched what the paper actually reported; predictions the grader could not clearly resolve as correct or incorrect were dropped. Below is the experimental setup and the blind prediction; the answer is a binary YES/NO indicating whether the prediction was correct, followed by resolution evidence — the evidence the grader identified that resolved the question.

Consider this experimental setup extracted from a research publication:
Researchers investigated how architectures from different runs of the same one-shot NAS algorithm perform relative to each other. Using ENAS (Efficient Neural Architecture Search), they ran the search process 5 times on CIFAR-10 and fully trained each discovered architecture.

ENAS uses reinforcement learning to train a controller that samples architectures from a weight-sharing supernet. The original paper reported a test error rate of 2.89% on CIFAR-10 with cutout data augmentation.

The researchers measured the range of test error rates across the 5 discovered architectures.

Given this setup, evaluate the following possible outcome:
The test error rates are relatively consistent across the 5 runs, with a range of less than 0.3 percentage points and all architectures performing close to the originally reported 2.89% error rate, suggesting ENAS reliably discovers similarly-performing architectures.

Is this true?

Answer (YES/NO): NO